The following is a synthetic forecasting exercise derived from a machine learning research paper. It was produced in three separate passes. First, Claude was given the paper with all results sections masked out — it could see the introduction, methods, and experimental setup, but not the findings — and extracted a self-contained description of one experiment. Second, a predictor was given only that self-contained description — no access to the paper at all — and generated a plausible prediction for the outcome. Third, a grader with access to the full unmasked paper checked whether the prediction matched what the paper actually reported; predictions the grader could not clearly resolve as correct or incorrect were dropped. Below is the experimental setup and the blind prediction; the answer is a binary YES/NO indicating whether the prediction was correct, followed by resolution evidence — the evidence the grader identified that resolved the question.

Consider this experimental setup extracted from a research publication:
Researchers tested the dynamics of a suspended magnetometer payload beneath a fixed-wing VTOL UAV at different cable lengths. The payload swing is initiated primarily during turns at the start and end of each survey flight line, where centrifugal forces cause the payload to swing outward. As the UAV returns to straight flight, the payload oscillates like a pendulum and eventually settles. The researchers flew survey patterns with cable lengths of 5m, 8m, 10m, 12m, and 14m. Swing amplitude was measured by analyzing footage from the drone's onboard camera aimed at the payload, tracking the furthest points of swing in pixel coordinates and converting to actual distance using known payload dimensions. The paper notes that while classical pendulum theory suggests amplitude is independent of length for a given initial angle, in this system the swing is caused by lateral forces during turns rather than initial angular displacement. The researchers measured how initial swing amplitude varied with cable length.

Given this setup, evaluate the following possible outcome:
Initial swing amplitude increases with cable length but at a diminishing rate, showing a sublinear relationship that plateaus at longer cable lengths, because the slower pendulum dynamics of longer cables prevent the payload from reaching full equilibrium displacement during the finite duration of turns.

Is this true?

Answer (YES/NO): NO